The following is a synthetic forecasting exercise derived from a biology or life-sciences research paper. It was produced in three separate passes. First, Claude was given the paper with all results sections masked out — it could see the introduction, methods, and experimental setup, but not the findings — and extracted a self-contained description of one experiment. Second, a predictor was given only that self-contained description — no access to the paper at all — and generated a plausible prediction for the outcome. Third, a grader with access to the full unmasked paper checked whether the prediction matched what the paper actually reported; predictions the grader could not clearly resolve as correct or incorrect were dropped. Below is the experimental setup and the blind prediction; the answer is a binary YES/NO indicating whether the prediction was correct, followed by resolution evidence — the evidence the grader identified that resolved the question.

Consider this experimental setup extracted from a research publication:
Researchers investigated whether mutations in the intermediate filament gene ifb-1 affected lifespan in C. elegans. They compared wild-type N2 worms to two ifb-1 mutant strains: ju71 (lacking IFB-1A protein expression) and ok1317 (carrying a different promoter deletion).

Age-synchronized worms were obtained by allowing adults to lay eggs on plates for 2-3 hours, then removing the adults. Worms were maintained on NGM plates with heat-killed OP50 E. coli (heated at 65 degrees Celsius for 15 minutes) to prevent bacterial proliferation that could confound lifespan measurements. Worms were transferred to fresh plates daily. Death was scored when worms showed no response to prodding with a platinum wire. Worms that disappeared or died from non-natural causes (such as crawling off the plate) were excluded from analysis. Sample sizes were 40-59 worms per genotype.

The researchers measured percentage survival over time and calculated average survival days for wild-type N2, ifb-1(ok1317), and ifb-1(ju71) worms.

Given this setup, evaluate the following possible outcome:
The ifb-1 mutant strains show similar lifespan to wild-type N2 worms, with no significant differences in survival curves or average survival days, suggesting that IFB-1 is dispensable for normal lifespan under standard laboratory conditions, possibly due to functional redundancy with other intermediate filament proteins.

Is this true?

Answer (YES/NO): NO